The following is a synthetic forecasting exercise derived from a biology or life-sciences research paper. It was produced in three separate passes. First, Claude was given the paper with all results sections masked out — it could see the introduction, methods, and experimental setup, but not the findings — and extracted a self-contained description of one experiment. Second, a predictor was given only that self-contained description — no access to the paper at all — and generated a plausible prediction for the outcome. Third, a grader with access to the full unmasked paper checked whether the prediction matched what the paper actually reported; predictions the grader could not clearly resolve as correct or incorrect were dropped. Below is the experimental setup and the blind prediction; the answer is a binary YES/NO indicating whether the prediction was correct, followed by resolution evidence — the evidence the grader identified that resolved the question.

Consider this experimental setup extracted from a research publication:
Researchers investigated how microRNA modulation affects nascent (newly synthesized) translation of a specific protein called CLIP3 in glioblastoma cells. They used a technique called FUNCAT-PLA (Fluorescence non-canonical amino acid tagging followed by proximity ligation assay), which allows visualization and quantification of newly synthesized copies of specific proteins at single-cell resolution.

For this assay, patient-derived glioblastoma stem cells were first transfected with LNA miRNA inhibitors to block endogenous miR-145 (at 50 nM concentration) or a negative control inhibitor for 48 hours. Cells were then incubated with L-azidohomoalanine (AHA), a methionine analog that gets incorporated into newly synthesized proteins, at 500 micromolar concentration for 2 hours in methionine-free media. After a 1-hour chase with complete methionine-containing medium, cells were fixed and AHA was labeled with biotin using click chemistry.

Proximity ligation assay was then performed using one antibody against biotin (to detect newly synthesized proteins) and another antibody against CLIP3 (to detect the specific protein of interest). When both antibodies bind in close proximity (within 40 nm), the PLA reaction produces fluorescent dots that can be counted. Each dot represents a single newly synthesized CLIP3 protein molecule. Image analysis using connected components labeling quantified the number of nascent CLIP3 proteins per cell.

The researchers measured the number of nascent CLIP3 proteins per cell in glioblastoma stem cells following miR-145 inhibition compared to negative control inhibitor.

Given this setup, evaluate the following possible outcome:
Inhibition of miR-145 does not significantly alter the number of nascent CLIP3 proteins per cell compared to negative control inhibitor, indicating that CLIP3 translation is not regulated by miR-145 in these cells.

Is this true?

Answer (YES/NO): NO